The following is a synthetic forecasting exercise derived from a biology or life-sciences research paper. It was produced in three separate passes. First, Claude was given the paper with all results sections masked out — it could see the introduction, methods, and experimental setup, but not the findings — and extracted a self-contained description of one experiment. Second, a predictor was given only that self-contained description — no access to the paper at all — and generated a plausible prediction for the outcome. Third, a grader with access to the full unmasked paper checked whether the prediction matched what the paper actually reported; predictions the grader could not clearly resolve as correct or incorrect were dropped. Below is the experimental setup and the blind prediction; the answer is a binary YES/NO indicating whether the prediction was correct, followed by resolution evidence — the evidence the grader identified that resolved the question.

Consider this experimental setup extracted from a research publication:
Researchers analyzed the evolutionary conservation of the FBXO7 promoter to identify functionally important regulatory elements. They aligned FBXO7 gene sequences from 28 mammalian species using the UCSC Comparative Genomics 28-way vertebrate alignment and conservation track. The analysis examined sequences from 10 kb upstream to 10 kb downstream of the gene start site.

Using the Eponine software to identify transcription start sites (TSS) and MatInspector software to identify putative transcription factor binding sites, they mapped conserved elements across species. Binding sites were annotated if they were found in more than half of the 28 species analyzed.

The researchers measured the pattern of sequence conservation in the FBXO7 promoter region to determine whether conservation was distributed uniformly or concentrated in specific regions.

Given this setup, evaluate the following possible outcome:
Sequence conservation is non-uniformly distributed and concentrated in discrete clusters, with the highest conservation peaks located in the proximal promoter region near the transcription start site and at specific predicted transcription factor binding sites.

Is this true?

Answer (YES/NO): YES